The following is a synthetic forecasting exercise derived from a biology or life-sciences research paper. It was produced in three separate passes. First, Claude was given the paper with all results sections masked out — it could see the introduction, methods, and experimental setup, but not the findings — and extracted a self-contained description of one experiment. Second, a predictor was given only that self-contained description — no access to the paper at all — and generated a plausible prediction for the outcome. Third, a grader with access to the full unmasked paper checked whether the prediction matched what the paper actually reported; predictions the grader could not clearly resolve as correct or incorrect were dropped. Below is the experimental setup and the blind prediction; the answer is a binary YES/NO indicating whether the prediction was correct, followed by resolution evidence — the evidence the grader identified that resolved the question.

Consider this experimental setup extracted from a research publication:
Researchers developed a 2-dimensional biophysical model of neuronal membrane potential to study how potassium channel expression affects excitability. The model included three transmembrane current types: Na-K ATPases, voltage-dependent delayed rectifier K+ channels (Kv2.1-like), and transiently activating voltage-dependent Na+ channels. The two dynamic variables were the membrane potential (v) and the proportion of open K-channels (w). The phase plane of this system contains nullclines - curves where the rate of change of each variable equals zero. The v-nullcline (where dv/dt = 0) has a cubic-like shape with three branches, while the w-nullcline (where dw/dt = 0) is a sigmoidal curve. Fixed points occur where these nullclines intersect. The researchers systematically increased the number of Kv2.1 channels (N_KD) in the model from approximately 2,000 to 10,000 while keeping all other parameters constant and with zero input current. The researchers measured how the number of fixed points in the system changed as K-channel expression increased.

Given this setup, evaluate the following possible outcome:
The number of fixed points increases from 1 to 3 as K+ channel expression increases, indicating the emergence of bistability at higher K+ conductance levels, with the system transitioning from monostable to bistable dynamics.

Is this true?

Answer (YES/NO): NO